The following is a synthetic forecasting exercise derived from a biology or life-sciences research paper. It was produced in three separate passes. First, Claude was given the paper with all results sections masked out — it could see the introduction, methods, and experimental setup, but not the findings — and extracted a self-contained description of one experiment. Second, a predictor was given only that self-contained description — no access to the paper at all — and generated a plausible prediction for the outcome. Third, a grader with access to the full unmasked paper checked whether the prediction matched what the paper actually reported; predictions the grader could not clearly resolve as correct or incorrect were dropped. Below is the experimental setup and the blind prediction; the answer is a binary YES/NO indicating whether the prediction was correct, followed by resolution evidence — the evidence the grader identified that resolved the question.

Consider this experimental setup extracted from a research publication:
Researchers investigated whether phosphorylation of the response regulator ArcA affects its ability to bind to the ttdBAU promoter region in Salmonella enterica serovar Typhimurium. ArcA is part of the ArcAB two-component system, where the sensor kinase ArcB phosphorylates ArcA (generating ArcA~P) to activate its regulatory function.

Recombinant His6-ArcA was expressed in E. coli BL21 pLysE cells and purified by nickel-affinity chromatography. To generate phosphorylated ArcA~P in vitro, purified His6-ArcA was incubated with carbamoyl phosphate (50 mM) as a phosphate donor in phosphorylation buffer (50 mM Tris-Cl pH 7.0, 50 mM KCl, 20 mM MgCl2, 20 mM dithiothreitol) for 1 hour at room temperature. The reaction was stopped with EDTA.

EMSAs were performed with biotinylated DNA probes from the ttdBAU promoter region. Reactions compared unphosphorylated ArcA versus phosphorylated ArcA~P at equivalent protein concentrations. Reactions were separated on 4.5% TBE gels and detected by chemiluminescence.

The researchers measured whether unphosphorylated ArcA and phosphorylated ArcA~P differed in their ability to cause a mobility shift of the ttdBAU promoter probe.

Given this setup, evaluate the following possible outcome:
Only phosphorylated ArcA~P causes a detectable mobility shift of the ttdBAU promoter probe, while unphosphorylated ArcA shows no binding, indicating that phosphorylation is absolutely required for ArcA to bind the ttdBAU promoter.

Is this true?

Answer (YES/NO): NO